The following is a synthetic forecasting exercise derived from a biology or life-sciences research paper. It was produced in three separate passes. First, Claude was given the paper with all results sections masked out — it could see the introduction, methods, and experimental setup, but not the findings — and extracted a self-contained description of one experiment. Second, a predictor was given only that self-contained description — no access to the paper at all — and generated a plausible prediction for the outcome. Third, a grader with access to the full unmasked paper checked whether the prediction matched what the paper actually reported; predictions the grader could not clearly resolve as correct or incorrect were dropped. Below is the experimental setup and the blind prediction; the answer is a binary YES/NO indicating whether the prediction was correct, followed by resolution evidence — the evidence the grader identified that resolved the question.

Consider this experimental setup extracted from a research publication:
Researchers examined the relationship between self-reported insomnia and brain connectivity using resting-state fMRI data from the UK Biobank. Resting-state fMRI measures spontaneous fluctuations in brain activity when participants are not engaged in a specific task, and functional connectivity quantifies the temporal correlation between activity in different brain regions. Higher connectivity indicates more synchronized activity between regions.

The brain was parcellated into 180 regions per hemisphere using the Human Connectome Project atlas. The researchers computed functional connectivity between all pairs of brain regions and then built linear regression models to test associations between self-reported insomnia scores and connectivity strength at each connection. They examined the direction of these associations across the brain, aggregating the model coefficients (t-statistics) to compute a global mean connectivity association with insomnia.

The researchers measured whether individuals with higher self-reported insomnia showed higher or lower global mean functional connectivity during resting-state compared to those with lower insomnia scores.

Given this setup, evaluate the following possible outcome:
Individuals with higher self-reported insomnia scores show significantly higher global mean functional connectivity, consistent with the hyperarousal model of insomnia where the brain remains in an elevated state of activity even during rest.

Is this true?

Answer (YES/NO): YES